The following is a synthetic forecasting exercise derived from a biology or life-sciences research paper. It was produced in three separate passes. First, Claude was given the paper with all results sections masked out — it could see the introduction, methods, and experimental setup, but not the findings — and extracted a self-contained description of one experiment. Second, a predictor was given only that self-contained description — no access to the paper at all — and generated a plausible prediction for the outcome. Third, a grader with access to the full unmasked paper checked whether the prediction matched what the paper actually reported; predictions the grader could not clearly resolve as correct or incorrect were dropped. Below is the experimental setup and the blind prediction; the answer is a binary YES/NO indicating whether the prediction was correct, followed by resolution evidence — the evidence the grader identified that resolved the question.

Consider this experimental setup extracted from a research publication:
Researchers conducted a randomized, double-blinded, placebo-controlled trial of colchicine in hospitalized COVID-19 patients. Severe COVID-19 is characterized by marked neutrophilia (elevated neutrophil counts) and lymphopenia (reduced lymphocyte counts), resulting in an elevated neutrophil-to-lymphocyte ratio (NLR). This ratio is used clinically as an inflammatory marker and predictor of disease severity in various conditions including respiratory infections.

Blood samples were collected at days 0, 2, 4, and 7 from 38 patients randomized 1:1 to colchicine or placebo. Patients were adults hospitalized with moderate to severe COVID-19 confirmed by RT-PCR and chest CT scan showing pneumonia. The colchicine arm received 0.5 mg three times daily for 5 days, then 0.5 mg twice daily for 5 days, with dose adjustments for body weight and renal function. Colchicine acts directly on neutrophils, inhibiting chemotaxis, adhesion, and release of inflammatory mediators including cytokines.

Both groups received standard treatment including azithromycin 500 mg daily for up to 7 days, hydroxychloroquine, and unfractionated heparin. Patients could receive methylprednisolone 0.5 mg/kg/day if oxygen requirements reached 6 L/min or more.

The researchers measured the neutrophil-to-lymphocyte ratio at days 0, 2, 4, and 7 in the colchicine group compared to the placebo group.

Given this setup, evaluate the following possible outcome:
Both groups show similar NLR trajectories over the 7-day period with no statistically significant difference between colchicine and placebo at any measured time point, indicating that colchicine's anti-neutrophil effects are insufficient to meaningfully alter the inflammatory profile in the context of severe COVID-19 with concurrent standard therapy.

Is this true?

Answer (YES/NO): YES